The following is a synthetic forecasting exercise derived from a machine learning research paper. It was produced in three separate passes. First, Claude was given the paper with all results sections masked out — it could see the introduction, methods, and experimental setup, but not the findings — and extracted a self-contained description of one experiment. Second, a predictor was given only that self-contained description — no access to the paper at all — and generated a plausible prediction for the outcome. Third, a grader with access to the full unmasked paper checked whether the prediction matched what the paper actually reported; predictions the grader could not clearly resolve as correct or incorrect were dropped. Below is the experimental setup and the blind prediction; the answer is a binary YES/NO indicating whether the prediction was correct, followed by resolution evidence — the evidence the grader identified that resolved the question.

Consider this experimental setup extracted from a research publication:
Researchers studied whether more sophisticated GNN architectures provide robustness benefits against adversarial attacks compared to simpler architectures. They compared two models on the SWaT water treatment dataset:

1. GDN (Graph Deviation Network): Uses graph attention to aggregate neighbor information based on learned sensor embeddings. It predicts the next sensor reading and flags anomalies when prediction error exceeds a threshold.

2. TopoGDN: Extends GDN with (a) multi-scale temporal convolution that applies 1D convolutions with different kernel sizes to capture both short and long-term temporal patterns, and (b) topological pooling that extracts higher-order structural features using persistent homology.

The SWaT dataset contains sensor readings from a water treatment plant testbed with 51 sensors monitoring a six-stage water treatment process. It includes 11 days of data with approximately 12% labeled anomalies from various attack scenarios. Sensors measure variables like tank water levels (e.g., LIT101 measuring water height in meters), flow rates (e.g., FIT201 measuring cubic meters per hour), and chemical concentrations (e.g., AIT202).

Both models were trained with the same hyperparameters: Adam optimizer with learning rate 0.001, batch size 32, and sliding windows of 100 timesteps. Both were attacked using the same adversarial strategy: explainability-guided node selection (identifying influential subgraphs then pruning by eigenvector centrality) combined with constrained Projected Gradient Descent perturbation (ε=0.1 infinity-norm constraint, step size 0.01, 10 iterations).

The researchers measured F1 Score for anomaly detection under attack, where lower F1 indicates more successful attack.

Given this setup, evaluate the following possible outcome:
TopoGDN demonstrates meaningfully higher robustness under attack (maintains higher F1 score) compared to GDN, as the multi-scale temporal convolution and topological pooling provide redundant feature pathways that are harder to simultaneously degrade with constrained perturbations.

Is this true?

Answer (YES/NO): NO